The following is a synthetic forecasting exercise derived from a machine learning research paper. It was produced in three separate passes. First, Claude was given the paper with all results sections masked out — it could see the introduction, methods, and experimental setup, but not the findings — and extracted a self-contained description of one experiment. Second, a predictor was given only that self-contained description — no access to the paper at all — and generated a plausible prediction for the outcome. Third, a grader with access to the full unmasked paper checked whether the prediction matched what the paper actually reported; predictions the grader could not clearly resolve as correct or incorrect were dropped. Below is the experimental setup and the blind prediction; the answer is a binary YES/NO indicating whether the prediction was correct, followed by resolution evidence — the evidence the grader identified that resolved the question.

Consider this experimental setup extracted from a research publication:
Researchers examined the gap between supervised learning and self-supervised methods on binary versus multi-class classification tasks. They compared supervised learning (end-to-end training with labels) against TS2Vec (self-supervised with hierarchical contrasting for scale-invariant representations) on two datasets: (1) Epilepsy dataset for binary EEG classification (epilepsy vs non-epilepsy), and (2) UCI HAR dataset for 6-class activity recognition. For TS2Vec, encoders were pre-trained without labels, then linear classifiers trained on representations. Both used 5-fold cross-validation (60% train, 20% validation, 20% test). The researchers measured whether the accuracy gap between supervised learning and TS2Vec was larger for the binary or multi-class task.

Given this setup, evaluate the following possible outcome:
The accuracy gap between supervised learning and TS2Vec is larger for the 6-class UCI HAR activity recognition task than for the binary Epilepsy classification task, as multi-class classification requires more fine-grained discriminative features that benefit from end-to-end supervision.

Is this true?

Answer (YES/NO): YES